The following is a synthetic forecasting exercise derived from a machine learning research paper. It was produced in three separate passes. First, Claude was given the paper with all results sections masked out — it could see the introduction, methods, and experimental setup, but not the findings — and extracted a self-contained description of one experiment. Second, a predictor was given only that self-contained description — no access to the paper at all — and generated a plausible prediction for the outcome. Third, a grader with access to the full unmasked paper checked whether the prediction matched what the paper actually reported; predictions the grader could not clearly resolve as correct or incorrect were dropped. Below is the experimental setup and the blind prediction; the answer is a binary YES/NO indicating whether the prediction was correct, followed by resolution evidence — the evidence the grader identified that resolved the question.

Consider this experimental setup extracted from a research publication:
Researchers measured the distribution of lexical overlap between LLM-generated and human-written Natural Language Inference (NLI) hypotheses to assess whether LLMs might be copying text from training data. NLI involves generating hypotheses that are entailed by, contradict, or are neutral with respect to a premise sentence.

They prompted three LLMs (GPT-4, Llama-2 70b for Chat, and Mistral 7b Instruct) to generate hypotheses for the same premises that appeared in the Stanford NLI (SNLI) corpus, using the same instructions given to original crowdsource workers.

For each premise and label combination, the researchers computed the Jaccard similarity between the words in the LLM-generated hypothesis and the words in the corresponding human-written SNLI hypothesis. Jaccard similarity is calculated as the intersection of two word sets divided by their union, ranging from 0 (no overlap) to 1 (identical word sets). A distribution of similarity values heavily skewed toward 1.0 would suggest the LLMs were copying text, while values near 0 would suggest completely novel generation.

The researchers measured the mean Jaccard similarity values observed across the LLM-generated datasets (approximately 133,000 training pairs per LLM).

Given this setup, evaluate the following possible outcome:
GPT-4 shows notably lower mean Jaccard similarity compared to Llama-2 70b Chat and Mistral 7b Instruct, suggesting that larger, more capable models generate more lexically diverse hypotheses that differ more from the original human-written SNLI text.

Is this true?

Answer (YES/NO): NO